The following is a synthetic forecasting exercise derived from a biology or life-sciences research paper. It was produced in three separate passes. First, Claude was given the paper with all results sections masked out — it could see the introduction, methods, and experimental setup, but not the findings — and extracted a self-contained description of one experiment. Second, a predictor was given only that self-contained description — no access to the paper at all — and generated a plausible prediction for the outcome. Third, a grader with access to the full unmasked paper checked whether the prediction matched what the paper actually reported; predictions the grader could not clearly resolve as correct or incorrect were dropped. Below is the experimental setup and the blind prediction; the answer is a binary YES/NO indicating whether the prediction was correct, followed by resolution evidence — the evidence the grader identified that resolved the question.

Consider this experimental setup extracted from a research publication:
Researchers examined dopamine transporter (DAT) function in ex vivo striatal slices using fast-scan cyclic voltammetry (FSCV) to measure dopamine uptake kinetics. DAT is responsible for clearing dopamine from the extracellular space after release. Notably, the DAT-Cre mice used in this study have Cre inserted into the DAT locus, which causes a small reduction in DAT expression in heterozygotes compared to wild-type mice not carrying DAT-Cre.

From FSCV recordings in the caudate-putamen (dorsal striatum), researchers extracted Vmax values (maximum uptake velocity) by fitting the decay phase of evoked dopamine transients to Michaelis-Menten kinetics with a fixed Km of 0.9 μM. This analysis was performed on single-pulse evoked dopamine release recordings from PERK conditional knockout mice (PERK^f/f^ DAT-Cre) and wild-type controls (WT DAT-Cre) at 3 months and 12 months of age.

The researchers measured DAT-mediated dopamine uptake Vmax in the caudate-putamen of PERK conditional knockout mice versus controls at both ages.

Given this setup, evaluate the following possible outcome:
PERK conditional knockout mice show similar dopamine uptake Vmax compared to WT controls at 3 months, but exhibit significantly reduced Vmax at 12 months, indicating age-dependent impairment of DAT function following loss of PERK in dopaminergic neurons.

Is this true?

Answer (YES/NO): NO